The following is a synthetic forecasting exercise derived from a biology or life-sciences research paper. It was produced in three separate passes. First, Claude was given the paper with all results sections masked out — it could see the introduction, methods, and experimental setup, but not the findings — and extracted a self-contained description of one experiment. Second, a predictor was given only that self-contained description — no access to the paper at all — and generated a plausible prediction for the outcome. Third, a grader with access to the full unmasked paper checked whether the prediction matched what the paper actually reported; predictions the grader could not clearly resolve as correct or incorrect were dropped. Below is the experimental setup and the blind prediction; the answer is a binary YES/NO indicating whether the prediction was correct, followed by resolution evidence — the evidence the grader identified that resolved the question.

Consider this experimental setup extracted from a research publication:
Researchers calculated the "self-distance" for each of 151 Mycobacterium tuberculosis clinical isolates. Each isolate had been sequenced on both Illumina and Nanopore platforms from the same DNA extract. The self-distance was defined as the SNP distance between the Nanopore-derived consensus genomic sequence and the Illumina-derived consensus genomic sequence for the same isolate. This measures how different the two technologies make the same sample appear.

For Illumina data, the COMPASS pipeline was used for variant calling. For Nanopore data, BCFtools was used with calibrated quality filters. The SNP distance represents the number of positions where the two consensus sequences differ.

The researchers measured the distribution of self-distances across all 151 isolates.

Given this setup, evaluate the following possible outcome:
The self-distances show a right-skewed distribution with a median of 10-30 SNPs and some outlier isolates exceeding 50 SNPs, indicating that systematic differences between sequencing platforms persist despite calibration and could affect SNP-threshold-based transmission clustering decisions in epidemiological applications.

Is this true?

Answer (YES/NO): NO